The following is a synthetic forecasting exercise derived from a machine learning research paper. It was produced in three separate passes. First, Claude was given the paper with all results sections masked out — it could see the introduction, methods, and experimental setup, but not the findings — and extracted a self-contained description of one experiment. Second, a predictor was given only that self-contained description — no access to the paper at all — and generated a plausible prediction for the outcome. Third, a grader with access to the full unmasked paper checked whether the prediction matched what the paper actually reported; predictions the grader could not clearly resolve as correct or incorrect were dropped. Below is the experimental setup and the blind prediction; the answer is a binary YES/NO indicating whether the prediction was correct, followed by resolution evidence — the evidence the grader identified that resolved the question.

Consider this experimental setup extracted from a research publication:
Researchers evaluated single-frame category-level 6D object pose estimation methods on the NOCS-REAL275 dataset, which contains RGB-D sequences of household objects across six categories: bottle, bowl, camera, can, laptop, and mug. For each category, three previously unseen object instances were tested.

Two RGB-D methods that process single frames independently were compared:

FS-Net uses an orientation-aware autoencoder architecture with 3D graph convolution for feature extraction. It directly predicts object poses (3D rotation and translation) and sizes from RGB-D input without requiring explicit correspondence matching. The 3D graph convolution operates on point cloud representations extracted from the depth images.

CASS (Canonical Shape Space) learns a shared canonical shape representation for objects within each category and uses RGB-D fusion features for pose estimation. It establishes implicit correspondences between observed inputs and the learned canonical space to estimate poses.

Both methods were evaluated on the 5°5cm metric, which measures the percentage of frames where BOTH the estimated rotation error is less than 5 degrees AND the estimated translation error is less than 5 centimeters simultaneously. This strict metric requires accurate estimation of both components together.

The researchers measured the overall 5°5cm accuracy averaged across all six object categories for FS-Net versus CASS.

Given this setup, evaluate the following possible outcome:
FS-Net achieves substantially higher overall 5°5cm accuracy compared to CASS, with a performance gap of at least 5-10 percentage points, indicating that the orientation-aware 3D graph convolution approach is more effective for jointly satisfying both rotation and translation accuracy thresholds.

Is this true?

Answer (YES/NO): NO